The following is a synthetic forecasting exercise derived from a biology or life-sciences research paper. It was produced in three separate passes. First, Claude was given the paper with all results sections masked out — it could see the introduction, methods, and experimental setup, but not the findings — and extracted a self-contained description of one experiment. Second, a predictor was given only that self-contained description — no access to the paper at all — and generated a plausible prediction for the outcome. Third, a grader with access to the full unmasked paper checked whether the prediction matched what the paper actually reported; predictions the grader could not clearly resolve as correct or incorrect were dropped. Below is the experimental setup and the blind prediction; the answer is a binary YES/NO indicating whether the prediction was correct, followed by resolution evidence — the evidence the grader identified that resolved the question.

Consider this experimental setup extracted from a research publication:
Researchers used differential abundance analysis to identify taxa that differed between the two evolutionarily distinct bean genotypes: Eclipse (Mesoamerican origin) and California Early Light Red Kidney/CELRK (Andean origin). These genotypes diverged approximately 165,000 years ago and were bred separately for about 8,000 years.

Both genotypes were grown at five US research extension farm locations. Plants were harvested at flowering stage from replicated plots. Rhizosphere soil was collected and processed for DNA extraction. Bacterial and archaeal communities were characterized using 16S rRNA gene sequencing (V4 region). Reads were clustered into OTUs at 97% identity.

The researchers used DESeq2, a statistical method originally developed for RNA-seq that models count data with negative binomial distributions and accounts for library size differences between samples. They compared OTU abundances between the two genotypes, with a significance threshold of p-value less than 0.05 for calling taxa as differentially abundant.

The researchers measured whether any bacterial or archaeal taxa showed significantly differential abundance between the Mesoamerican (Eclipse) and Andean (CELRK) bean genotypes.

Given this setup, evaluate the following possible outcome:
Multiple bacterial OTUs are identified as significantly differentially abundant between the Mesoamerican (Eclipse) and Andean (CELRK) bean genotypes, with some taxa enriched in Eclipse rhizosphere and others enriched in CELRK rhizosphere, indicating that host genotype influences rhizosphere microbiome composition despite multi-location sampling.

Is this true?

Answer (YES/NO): NO